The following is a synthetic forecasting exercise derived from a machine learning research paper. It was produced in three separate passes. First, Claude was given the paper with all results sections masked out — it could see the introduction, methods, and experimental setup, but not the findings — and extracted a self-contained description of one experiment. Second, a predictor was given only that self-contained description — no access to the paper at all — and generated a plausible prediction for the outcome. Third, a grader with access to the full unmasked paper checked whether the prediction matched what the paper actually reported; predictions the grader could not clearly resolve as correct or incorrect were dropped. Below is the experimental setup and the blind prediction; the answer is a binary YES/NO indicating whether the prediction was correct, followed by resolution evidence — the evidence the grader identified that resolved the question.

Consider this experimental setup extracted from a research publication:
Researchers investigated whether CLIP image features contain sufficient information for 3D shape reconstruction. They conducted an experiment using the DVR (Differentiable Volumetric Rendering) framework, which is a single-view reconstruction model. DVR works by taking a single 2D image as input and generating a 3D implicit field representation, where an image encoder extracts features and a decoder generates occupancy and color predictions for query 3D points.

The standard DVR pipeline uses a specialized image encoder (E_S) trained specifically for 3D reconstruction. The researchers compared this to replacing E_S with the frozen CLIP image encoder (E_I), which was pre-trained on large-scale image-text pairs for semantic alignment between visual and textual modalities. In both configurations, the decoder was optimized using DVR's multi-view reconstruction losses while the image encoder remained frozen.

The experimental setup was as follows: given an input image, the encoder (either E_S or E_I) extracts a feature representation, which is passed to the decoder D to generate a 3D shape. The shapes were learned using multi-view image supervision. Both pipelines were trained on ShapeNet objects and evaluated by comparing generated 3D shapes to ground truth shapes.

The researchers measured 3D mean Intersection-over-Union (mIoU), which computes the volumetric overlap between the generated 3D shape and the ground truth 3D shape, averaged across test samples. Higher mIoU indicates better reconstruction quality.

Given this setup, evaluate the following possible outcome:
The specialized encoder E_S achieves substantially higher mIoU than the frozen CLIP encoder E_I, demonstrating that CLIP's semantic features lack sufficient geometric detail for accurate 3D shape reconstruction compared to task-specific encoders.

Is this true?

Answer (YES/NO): YES